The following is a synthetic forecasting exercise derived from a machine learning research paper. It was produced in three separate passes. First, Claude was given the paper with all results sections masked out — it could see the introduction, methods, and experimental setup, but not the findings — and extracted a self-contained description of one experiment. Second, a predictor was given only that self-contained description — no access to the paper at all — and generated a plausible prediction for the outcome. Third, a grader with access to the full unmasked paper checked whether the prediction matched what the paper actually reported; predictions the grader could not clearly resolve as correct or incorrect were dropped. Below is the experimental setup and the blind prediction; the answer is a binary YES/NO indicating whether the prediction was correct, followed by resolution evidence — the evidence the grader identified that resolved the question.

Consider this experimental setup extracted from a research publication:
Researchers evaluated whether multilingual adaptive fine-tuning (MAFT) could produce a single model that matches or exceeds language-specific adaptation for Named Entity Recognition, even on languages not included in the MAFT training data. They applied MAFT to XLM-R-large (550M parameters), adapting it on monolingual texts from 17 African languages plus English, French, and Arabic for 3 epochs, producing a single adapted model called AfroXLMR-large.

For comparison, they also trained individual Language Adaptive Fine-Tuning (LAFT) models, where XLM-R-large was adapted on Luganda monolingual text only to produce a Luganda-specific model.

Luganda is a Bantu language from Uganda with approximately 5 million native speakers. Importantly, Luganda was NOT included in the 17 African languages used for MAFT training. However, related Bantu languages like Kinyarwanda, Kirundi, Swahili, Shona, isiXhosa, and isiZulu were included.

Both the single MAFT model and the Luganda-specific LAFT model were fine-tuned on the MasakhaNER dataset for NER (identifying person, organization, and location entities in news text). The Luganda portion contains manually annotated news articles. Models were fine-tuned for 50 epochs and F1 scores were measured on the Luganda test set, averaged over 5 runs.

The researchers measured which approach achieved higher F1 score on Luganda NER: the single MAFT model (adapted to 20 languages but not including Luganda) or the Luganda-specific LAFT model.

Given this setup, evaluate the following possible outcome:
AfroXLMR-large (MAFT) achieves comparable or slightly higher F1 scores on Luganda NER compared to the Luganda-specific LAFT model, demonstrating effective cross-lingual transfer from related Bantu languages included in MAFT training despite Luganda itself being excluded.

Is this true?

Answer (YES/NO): YES